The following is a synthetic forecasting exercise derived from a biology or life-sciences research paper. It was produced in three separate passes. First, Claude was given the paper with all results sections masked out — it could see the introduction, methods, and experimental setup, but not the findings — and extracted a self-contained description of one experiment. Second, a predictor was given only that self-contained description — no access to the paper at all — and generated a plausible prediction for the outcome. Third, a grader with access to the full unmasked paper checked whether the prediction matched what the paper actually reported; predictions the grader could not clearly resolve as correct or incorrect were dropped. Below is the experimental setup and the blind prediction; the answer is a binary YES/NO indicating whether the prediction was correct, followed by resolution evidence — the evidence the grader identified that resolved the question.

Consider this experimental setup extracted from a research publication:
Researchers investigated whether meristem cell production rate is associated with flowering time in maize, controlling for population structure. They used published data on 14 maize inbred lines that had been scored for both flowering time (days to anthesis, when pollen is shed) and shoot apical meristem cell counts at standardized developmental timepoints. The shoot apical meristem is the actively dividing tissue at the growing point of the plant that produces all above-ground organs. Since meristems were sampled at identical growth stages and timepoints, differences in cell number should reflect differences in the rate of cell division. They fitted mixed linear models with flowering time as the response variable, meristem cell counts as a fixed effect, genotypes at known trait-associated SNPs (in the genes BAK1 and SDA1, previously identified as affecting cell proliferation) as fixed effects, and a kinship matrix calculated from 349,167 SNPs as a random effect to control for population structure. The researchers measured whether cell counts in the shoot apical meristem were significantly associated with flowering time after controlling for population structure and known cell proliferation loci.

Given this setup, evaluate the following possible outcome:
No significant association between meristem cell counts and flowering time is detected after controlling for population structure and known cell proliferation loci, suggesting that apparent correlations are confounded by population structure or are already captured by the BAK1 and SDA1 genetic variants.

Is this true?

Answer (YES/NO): NO